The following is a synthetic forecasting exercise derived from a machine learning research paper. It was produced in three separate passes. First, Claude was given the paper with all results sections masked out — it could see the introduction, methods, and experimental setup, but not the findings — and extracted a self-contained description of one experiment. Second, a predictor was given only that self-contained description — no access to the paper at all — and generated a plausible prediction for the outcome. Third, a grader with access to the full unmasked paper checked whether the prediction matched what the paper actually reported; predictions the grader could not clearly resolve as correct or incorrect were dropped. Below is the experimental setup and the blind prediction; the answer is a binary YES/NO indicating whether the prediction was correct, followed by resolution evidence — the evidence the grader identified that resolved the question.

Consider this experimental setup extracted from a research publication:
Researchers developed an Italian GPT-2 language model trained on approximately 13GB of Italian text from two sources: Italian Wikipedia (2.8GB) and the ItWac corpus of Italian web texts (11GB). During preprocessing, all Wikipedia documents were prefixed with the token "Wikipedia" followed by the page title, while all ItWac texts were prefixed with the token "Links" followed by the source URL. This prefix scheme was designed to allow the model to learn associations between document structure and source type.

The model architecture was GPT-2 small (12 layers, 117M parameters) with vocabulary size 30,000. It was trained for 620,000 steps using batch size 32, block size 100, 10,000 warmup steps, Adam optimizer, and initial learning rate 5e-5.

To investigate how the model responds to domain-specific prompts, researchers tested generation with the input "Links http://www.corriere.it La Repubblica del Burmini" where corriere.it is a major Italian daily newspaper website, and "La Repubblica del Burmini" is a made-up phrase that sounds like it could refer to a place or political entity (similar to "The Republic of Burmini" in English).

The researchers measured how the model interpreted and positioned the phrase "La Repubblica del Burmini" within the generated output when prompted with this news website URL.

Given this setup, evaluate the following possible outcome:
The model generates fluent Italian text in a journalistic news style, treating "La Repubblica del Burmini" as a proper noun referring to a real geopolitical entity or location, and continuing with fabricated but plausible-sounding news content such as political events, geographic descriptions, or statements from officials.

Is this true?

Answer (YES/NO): NO